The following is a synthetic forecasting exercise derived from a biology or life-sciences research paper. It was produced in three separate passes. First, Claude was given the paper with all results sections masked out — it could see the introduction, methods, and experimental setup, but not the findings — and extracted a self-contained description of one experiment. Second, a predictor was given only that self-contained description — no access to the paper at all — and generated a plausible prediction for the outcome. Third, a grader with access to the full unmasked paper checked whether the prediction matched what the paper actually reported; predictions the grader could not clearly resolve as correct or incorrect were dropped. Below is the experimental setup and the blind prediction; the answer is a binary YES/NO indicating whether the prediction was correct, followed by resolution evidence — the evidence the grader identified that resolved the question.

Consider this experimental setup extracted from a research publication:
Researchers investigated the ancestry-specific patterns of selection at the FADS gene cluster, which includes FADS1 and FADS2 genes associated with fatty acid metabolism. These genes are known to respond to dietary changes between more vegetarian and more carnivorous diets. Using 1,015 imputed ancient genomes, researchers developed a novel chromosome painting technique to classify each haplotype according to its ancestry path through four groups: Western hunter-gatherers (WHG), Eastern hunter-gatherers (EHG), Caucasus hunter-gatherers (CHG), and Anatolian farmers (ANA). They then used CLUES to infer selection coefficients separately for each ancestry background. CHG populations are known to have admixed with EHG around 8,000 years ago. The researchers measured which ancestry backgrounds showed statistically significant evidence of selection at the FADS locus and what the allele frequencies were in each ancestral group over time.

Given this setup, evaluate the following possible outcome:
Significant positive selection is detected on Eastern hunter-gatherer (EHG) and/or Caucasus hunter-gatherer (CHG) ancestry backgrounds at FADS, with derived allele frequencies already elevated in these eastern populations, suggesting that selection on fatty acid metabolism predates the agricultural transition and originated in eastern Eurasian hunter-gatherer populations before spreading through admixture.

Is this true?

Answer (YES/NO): NO